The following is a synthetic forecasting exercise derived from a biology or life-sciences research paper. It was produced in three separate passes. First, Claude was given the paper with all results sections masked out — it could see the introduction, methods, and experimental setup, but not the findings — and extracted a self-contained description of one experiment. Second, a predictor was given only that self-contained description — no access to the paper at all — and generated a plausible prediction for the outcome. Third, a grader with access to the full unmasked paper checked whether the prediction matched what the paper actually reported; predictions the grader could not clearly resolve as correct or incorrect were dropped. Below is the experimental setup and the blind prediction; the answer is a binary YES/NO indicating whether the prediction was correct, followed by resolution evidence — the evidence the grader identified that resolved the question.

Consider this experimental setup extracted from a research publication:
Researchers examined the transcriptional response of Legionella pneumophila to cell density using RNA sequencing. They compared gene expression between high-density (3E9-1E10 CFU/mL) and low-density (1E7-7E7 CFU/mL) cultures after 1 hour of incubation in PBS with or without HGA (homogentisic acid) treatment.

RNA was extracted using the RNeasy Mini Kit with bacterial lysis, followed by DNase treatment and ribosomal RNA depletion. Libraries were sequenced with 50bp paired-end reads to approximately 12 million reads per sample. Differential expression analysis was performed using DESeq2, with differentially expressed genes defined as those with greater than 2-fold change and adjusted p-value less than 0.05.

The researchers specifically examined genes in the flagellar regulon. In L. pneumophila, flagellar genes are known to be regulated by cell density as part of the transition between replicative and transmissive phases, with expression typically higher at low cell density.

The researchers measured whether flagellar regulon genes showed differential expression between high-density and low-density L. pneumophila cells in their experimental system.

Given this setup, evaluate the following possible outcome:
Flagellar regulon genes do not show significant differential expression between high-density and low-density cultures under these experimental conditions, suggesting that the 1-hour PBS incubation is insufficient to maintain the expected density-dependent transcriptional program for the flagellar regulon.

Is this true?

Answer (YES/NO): NO